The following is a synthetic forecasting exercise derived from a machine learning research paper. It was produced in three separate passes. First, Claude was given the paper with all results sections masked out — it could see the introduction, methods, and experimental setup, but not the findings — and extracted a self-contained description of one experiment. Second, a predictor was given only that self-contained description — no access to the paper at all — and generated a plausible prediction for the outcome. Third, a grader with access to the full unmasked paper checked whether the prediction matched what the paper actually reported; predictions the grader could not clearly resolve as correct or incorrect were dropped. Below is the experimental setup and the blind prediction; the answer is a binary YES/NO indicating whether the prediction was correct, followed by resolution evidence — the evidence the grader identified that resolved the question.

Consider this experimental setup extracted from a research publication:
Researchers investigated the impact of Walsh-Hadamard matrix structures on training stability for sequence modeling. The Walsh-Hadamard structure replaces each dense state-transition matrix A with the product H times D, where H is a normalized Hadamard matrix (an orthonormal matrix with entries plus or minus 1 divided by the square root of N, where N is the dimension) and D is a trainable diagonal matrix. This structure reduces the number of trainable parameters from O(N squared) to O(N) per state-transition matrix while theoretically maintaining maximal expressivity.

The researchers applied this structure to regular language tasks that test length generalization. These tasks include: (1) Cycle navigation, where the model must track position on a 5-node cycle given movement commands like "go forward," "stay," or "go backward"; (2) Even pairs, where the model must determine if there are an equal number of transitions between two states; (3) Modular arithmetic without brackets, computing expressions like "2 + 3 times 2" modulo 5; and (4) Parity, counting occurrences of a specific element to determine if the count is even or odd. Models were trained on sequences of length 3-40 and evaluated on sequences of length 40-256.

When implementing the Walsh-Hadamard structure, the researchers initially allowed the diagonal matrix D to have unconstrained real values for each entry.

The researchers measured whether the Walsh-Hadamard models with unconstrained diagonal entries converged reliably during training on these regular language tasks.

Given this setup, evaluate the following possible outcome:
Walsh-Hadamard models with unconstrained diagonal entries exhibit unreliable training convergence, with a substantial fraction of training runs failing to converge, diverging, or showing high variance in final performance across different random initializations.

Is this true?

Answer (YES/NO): YES